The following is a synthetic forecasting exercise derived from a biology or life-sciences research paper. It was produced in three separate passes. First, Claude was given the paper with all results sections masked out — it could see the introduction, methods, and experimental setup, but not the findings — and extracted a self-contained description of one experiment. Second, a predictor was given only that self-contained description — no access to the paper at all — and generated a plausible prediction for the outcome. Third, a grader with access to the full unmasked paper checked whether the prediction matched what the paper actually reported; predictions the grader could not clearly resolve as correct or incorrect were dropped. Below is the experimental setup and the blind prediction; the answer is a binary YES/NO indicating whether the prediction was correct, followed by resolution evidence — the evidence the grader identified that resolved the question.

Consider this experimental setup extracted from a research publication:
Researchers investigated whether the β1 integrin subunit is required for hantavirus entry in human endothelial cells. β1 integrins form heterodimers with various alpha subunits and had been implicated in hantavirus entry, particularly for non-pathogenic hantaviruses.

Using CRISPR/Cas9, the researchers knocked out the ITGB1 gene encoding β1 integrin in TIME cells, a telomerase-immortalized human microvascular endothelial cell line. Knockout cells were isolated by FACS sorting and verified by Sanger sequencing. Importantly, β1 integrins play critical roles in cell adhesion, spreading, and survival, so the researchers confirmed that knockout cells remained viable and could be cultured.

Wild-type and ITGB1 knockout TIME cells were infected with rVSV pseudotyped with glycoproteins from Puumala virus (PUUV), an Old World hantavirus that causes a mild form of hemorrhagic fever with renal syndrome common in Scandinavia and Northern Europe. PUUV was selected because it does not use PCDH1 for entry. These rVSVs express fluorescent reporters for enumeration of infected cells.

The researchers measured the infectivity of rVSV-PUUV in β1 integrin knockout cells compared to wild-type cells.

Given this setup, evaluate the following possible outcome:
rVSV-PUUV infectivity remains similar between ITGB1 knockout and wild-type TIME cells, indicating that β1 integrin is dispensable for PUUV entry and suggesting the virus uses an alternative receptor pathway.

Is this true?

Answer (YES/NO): YES